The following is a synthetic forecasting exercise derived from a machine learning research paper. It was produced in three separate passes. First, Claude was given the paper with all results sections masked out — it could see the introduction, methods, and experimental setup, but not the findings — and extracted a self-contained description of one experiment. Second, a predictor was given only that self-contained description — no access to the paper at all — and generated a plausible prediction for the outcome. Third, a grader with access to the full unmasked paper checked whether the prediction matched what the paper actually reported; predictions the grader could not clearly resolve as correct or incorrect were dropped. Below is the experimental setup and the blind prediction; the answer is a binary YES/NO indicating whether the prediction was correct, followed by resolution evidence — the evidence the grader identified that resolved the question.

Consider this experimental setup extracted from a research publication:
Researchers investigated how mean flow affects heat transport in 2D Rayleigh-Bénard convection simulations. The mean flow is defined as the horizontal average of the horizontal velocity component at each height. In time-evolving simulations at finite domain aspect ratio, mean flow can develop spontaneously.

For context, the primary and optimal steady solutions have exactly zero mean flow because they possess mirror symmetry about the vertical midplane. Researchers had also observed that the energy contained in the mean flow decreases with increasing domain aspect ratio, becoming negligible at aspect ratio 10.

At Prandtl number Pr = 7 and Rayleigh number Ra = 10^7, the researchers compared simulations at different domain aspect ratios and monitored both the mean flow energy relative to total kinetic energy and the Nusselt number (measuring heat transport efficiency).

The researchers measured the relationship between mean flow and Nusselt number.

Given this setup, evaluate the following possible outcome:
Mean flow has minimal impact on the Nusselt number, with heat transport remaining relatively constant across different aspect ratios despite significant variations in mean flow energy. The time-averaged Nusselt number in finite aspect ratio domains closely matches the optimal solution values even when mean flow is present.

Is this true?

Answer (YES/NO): NO